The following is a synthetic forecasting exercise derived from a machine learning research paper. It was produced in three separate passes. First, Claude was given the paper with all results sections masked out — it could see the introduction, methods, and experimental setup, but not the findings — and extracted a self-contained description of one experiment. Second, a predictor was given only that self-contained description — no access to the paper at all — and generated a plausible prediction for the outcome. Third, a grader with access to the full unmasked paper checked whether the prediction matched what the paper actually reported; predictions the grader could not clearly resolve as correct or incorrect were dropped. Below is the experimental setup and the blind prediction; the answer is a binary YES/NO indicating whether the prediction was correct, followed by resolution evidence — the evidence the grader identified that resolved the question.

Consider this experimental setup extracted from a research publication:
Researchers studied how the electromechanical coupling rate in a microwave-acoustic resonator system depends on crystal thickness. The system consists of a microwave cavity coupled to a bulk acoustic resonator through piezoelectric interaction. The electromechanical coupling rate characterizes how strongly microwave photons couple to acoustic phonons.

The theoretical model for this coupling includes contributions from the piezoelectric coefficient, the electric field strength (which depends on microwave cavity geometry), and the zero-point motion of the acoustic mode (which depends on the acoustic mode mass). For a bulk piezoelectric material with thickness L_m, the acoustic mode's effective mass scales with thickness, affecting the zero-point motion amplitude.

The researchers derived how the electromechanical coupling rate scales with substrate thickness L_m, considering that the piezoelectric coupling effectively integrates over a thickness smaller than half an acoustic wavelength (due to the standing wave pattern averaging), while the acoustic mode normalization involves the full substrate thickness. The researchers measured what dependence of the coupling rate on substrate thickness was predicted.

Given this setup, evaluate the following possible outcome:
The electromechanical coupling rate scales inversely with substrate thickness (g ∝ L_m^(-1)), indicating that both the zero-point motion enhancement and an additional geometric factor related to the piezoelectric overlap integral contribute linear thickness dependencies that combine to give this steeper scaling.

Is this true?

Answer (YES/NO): NO